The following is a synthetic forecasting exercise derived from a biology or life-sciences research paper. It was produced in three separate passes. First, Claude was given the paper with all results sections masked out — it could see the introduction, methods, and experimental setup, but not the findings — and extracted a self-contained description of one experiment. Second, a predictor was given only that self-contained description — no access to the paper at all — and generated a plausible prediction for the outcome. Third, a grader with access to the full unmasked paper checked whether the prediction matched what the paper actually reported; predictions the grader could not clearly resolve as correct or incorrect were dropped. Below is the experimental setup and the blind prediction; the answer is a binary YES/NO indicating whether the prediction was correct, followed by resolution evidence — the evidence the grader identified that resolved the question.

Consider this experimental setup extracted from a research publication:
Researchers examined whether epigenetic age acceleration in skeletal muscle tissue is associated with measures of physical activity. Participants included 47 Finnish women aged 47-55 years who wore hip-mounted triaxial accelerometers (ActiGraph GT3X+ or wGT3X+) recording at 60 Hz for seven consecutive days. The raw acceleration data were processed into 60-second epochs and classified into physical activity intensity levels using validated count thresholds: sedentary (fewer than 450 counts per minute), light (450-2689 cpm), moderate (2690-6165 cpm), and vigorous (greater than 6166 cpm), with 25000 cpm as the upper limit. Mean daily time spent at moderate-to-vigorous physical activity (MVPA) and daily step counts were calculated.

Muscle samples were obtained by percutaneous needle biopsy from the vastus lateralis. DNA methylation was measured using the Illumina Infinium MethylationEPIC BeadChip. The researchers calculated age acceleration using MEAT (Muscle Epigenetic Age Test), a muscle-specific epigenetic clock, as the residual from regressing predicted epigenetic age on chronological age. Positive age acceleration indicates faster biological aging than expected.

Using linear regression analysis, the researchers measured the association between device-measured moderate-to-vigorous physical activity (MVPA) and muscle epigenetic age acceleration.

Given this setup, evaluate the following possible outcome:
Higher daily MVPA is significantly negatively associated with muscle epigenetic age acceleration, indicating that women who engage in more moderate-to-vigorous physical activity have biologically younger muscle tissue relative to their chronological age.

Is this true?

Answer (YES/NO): NO